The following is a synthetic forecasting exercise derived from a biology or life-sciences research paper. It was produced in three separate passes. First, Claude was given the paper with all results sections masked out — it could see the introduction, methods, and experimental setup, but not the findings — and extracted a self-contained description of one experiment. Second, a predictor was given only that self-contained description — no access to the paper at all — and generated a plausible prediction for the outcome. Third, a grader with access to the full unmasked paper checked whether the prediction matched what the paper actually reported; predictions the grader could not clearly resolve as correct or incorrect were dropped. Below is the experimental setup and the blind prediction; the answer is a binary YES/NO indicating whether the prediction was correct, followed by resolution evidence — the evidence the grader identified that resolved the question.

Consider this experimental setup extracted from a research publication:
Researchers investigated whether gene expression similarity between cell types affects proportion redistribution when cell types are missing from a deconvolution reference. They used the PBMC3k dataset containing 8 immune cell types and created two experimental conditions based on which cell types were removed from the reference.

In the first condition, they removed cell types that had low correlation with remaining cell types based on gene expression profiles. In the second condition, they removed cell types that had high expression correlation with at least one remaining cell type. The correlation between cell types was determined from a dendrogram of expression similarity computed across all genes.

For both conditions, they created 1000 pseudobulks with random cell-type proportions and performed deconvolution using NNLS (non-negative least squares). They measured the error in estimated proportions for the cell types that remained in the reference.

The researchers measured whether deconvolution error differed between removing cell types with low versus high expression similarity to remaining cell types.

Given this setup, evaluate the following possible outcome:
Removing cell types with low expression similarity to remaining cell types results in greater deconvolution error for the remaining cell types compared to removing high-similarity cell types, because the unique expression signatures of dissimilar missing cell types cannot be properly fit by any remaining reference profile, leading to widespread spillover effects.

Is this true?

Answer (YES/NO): NO